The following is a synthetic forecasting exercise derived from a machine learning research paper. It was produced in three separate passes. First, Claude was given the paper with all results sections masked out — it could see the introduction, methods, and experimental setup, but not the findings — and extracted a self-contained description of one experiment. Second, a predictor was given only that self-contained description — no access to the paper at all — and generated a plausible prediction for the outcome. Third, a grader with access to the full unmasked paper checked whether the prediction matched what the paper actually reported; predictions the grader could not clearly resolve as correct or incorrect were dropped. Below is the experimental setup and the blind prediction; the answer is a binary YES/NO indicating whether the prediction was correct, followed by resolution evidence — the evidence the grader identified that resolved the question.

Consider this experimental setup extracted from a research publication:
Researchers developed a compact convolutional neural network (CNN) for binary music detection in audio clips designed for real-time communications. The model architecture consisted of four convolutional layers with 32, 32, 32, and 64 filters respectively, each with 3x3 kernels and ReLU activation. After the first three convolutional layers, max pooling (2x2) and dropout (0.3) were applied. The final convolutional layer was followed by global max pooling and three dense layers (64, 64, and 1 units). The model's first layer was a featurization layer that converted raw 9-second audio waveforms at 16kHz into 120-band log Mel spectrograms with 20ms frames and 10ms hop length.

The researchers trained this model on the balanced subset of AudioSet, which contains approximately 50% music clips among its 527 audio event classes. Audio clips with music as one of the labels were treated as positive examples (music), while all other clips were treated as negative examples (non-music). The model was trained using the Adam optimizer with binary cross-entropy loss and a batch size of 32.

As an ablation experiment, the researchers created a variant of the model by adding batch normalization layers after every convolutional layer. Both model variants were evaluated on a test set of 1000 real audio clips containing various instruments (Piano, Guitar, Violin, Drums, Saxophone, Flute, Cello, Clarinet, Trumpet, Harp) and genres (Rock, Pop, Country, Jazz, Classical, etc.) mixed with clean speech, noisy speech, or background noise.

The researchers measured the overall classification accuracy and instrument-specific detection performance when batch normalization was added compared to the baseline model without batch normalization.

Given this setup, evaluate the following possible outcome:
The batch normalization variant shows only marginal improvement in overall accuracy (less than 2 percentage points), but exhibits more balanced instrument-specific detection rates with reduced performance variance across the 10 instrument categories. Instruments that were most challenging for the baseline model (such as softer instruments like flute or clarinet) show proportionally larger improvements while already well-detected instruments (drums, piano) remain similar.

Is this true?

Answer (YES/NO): NO